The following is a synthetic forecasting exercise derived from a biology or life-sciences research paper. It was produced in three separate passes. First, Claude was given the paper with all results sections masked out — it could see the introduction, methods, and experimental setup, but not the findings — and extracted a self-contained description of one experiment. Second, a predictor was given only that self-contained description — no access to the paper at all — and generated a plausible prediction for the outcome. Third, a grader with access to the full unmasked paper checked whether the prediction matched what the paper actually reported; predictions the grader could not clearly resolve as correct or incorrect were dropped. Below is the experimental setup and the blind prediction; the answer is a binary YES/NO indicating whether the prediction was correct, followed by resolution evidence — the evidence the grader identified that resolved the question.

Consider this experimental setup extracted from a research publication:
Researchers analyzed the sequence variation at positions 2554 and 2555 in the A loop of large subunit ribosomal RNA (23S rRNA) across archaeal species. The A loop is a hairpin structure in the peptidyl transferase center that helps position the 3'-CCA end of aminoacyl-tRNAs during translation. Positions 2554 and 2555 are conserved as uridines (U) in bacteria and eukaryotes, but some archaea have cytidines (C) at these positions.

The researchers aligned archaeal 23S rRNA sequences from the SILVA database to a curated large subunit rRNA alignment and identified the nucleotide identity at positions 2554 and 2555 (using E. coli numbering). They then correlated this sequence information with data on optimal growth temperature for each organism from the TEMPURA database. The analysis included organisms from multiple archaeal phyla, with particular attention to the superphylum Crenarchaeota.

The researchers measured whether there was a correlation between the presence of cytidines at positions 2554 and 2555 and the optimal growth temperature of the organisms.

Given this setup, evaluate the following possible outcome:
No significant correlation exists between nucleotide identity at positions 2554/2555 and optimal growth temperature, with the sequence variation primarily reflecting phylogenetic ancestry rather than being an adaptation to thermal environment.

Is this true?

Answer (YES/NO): NO